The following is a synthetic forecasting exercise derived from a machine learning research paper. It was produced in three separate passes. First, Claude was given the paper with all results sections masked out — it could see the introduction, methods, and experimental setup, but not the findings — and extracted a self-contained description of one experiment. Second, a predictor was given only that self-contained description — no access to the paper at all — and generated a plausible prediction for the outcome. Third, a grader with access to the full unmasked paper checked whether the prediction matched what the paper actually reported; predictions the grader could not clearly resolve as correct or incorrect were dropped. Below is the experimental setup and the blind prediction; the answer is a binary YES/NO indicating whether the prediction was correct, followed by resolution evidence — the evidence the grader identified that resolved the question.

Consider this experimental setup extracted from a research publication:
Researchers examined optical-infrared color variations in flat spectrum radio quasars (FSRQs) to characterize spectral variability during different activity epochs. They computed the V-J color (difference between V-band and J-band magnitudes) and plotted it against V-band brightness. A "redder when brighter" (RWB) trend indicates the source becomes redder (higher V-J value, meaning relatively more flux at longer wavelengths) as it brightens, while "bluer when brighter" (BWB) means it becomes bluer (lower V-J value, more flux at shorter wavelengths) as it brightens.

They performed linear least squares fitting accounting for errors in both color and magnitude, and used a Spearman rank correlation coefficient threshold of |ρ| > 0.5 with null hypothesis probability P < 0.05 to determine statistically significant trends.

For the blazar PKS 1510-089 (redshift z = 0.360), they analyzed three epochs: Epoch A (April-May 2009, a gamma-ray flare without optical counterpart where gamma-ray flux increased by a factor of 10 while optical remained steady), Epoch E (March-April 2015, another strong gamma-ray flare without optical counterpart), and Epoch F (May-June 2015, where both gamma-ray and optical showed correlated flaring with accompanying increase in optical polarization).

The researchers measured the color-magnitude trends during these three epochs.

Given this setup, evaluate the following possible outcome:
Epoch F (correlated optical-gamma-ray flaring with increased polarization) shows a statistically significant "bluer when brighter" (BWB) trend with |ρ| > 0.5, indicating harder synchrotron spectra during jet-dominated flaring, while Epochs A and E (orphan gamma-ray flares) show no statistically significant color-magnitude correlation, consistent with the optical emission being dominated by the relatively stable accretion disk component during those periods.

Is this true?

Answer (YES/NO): NO